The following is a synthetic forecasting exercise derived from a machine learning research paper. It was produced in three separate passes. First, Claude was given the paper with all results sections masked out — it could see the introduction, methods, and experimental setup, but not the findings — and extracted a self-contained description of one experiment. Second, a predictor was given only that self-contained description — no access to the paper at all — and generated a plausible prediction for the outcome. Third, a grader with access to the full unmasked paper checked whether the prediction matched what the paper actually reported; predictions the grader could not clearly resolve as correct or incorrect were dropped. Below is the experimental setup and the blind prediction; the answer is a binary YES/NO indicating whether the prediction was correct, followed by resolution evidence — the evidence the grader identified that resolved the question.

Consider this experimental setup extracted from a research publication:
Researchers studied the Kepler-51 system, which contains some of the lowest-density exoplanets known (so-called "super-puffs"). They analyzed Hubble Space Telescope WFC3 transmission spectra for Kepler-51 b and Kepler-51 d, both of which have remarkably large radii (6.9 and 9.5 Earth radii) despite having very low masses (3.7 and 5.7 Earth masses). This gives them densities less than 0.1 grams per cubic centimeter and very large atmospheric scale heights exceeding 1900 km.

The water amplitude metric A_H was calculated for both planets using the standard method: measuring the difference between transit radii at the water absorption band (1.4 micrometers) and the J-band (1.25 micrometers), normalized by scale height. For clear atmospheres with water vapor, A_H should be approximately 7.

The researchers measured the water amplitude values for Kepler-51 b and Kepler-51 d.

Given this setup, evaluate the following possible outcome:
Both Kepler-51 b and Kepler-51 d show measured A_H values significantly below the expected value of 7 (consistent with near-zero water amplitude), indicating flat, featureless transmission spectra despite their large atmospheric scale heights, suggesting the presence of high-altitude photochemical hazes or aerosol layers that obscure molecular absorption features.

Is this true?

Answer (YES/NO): YES